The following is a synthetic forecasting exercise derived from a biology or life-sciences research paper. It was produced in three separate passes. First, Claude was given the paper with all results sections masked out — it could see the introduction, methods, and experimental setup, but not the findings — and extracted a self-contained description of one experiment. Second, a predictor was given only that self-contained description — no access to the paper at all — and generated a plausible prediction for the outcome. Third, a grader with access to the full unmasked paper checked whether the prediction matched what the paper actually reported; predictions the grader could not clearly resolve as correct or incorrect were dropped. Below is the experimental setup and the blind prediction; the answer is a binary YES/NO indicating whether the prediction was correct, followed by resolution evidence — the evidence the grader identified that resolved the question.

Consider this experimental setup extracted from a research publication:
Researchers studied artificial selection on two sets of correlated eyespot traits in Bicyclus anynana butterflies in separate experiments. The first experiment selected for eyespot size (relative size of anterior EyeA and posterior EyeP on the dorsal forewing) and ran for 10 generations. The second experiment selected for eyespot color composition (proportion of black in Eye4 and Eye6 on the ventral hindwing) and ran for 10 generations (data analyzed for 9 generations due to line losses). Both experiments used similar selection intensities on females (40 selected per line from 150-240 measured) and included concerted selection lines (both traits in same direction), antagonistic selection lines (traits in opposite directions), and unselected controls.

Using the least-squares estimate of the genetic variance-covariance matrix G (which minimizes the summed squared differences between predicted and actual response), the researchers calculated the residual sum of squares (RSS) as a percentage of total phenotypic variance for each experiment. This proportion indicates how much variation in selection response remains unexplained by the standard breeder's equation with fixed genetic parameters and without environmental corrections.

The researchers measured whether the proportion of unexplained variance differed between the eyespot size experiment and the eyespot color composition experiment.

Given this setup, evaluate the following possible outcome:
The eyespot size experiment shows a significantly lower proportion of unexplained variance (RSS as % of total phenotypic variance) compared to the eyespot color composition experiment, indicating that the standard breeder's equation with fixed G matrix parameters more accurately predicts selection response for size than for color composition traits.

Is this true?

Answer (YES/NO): YES